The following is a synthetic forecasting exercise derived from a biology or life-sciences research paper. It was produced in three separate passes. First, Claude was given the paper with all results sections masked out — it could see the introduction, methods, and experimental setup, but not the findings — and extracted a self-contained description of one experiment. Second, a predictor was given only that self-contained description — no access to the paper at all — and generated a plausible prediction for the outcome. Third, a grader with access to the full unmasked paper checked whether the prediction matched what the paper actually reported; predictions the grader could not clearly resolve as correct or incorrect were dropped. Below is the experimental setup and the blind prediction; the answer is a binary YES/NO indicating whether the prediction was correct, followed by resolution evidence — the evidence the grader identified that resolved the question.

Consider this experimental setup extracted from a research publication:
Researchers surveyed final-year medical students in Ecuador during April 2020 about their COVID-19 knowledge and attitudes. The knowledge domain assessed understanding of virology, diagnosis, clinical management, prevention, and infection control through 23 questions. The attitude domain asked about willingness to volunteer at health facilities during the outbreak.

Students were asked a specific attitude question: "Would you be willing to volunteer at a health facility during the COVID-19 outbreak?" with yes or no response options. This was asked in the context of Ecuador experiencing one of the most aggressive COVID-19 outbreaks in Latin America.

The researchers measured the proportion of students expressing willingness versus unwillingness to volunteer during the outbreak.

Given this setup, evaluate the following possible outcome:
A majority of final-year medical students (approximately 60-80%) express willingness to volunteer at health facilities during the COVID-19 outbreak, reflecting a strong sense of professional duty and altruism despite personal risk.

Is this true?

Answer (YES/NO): NO